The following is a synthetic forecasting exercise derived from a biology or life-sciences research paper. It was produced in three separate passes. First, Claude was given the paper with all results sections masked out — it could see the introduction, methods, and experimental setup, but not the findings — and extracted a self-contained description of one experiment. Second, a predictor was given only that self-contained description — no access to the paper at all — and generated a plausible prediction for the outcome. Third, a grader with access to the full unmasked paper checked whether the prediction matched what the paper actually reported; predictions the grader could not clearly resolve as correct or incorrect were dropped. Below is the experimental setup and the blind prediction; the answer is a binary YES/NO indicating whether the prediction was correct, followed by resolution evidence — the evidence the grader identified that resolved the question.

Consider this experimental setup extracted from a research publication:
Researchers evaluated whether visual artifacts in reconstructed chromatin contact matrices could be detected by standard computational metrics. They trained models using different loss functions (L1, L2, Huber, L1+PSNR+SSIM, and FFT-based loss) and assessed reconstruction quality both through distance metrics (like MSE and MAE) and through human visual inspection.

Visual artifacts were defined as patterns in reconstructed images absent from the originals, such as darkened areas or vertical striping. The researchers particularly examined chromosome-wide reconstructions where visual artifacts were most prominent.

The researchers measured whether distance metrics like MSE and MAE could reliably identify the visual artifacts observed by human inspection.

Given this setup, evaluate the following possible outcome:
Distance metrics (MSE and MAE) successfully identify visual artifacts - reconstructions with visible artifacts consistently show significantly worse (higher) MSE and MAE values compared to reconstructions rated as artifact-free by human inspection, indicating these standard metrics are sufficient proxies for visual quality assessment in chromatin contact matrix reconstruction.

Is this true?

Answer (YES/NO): NO